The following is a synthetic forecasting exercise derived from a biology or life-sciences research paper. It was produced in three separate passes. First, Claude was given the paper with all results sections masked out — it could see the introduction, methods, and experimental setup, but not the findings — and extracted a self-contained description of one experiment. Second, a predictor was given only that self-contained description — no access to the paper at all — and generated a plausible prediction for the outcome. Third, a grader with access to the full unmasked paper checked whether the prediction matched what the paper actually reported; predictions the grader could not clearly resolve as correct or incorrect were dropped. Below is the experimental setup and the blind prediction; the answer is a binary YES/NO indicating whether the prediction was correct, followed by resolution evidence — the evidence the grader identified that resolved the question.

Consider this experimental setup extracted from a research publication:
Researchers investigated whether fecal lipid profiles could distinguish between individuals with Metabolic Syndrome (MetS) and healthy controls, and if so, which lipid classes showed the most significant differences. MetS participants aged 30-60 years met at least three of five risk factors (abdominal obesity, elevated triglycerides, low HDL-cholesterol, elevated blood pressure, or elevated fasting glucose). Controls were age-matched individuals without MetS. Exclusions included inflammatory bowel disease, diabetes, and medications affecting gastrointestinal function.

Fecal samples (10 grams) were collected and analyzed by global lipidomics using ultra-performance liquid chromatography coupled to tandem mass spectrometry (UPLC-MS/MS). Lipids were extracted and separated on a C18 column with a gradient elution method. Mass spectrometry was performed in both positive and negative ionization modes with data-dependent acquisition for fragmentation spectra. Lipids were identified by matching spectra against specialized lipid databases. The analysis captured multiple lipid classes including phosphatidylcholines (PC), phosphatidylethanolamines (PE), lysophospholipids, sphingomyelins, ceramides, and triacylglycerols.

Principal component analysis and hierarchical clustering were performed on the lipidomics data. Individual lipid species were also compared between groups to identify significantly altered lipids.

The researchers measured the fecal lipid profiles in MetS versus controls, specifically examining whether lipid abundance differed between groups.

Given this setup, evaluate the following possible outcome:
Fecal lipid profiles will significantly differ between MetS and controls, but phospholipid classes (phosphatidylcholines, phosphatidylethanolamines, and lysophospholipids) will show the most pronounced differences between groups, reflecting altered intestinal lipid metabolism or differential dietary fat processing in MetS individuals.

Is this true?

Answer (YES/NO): YES